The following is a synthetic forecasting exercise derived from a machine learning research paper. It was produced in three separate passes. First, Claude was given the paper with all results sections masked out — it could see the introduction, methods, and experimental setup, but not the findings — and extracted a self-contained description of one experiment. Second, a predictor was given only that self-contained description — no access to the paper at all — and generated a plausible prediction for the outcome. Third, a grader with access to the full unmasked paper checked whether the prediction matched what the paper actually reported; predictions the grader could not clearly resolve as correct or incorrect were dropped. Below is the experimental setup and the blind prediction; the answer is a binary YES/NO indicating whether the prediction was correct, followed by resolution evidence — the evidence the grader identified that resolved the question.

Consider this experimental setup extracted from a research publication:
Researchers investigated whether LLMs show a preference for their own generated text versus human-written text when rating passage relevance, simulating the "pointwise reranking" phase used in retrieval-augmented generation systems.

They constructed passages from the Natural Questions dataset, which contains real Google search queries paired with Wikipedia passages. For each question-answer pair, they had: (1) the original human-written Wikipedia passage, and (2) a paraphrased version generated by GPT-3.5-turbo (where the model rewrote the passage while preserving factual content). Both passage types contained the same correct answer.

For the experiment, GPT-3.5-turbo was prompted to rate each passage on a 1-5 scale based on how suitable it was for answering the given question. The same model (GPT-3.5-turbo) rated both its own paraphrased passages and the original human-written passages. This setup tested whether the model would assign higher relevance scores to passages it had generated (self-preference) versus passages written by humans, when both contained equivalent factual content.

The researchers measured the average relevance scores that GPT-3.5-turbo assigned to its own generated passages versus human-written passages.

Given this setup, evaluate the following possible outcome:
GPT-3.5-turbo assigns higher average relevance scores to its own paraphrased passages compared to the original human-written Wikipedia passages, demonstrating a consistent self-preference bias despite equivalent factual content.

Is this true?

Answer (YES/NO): NO